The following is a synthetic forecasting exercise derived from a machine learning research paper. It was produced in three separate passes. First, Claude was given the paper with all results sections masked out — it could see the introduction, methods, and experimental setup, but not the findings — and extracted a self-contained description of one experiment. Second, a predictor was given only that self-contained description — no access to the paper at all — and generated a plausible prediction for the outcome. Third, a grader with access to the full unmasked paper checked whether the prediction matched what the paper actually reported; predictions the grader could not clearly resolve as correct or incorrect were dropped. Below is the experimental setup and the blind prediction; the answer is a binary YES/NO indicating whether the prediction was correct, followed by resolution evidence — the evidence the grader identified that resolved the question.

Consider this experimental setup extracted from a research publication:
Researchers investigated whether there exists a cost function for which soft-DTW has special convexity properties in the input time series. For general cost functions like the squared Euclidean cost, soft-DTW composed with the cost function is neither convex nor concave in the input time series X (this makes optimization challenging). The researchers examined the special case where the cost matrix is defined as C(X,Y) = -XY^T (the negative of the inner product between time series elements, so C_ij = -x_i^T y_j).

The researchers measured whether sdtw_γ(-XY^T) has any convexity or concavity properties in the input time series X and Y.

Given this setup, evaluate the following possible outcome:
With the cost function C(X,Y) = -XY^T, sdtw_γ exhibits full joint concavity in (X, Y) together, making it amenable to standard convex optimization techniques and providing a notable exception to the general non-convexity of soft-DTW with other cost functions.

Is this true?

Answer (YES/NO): NO